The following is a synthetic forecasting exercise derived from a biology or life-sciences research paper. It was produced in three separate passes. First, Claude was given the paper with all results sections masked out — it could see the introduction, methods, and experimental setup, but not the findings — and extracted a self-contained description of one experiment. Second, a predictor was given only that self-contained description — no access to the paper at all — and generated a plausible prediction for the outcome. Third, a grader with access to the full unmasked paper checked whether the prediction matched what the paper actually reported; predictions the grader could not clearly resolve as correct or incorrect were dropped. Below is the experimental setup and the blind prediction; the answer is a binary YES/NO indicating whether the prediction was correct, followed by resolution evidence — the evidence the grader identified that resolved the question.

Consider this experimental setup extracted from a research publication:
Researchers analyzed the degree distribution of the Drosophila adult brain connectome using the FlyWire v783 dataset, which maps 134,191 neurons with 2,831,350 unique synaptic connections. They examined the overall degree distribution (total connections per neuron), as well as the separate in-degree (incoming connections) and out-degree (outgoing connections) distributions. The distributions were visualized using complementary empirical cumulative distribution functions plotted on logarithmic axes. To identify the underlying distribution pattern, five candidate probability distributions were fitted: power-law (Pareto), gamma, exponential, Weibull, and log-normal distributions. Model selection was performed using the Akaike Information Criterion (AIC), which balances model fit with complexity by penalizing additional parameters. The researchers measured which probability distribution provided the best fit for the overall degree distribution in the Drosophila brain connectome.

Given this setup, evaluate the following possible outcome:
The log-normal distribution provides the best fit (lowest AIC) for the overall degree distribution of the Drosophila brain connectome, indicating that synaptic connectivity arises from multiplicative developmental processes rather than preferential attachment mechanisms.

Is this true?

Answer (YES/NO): NO